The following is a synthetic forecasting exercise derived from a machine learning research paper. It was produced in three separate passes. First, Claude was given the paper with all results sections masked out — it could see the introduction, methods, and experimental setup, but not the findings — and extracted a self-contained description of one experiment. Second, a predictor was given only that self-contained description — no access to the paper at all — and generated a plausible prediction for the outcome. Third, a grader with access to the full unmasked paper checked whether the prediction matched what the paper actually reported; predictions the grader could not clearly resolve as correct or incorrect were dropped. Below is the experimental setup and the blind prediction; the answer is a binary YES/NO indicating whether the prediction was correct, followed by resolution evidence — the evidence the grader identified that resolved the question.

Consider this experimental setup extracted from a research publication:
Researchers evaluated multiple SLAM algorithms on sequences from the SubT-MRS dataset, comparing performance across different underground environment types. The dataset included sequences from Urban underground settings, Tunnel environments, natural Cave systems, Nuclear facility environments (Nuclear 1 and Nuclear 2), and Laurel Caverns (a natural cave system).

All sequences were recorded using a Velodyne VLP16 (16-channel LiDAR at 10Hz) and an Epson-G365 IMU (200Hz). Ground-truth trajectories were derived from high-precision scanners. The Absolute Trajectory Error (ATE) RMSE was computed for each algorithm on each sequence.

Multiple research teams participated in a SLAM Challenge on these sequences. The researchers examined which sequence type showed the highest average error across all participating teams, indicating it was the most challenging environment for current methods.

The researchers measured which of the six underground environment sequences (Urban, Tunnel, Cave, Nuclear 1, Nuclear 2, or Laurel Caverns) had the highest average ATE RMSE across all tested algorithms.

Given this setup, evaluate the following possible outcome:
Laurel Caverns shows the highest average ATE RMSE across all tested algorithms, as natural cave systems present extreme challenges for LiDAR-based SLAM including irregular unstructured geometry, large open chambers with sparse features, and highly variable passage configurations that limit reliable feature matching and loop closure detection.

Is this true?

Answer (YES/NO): YES